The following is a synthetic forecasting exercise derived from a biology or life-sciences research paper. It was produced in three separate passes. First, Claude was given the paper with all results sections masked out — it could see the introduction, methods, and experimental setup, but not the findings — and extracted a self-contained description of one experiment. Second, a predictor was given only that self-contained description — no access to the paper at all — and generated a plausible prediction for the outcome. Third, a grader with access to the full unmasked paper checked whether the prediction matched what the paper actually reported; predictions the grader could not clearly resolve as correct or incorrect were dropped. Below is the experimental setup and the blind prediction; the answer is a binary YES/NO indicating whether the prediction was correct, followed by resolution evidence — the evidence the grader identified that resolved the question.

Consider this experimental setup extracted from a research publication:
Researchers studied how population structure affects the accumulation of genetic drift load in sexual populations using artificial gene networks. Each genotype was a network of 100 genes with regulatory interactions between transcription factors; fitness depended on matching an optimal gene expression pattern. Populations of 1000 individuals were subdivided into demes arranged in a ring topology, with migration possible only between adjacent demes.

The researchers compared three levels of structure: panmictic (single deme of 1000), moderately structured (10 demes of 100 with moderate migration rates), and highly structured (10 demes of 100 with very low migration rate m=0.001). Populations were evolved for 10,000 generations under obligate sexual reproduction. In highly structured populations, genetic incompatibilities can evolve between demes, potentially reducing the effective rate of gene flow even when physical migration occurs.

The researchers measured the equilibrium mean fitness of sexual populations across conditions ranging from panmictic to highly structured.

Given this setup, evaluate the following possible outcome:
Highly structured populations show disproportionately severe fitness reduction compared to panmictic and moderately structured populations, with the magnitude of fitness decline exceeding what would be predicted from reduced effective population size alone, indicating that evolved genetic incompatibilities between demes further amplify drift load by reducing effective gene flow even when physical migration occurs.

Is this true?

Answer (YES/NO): YES